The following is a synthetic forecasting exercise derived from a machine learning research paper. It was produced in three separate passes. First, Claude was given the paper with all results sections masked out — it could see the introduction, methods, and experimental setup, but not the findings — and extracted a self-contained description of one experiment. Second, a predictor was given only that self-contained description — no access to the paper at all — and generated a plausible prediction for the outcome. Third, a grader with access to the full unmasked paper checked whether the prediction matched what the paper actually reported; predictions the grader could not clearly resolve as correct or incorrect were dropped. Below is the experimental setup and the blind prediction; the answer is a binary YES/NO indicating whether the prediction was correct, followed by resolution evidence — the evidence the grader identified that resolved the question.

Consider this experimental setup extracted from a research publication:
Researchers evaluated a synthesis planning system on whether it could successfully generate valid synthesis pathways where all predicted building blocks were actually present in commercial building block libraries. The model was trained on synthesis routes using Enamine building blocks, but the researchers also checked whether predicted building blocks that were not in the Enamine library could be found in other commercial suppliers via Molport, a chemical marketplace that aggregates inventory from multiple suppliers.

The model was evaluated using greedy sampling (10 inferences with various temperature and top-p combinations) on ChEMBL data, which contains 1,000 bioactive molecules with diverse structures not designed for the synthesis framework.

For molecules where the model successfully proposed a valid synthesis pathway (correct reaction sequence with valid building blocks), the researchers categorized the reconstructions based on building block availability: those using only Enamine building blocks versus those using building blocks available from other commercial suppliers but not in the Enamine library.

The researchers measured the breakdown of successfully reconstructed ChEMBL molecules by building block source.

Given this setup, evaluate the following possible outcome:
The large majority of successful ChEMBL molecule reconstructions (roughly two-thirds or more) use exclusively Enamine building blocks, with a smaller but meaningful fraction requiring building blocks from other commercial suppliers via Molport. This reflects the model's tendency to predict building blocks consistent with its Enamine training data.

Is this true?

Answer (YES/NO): YES